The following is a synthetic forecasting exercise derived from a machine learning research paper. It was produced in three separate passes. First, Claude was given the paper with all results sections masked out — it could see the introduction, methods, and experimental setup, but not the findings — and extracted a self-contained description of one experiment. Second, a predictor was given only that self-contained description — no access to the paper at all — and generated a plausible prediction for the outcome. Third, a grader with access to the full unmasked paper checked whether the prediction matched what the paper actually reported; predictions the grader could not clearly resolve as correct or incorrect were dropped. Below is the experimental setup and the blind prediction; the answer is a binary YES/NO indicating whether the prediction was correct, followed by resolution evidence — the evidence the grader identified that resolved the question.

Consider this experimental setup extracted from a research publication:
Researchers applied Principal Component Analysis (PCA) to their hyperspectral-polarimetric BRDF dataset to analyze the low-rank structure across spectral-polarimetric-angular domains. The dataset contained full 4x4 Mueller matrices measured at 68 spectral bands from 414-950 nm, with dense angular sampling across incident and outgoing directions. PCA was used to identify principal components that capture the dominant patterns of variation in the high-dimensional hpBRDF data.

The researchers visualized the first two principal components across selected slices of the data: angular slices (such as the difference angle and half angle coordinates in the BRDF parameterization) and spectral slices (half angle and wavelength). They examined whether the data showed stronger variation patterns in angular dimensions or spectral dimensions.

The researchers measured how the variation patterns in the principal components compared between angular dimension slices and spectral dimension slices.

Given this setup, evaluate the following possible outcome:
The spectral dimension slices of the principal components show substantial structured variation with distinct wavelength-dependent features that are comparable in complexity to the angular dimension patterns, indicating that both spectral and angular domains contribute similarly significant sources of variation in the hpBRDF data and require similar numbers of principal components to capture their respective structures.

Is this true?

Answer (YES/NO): NO